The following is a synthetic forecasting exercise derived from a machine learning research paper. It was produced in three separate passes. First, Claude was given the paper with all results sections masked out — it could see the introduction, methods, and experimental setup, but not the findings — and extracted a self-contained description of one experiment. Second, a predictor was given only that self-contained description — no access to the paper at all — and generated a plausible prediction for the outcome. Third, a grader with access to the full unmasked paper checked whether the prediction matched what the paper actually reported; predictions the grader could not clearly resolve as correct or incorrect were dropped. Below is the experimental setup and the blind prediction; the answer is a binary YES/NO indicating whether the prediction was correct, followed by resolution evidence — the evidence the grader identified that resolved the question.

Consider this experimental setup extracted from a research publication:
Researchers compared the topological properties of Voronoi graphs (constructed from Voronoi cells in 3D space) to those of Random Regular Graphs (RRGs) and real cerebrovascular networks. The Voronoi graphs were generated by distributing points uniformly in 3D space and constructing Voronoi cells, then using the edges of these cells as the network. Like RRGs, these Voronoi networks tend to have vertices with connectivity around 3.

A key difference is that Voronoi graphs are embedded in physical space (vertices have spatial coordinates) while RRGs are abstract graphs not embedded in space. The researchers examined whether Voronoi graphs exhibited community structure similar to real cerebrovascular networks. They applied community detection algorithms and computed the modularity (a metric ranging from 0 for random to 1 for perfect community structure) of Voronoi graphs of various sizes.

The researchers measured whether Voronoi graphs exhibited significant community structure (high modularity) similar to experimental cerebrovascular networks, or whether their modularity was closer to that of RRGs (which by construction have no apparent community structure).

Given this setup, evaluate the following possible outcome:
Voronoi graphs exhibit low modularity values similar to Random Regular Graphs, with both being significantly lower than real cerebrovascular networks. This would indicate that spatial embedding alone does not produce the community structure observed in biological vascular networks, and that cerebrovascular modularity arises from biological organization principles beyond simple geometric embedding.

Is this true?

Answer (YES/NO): NO